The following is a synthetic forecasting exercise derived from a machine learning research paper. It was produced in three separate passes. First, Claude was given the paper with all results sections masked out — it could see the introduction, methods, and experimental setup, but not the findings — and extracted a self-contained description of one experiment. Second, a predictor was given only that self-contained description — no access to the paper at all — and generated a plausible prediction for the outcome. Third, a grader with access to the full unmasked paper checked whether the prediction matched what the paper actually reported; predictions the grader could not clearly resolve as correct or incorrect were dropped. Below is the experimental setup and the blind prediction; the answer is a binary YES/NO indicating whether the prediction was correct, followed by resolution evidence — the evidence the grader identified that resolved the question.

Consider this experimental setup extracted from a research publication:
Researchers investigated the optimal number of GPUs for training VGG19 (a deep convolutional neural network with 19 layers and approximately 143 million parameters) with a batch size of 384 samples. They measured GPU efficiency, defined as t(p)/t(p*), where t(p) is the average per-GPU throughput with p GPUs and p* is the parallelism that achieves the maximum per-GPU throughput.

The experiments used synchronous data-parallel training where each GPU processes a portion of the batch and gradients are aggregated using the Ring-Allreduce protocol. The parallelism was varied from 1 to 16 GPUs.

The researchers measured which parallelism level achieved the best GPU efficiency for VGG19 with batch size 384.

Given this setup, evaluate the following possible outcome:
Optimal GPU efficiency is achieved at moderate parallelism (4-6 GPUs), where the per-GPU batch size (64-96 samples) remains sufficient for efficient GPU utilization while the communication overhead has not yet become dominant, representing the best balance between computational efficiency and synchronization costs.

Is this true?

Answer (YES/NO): YES